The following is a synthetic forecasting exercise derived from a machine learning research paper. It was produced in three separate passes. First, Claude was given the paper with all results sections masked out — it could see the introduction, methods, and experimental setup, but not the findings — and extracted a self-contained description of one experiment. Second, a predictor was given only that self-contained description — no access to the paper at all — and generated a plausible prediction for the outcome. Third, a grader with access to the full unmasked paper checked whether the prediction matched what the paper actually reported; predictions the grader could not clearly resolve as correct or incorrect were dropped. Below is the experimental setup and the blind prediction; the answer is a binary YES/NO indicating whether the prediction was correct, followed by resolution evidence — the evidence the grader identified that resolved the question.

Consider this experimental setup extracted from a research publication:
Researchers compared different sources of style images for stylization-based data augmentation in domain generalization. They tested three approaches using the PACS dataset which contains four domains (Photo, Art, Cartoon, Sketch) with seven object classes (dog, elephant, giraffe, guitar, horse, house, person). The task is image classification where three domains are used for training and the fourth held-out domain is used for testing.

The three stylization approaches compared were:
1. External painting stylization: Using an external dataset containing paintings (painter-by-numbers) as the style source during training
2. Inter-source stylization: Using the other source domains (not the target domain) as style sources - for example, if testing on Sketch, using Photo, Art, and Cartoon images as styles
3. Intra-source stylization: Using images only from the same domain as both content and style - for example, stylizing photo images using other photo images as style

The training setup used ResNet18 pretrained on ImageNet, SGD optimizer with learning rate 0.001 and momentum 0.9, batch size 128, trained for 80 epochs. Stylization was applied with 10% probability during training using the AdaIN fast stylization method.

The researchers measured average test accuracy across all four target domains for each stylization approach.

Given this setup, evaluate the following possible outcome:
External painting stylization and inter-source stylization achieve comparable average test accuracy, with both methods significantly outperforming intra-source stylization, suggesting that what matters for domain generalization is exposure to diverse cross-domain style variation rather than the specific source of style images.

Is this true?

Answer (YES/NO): YES